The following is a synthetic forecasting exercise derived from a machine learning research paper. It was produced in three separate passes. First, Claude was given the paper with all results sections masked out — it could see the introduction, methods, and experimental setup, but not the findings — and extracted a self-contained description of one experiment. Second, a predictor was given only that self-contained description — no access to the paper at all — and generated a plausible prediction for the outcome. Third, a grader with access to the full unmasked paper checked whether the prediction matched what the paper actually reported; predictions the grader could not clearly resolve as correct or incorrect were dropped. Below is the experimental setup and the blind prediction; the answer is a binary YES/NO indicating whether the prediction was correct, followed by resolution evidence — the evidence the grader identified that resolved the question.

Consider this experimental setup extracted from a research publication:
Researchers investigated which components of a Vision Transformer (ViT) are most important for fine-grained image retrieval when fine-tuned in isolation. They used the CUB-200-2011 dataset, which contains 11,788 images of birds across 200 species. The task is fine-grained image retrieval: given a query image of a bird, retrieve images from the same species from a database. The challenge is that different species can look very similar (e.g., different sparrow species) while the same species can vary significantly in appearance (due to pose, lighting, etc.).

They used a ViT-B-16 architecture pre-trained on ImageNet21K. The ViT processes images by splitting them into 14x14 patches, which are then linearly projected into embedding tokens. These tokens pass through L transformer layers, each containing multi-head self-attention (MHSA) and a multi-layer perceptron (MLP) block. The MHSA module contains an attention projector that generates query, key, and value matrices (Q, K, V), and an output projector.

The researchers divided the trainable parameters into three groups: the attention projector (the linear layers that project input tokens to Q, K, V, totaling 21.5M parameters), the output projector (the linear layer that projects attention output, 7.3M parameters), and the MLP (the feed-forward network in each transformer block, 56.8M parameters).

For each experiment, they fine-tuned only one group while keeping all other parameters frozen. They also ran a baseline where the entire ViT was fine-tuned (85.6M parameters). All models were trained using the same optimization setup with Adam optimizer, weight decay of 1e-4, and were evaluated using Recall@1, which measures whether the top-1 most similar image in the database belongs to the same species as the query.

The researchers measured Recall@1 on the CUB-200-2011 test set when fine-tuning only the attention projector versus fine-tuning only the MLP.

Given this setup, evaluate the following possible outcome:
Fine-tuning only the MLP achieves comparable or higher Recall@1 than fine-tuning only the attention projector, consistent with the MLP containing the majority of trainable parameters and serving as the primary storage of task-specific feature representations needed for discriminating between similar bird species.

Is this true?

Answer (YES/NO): NO